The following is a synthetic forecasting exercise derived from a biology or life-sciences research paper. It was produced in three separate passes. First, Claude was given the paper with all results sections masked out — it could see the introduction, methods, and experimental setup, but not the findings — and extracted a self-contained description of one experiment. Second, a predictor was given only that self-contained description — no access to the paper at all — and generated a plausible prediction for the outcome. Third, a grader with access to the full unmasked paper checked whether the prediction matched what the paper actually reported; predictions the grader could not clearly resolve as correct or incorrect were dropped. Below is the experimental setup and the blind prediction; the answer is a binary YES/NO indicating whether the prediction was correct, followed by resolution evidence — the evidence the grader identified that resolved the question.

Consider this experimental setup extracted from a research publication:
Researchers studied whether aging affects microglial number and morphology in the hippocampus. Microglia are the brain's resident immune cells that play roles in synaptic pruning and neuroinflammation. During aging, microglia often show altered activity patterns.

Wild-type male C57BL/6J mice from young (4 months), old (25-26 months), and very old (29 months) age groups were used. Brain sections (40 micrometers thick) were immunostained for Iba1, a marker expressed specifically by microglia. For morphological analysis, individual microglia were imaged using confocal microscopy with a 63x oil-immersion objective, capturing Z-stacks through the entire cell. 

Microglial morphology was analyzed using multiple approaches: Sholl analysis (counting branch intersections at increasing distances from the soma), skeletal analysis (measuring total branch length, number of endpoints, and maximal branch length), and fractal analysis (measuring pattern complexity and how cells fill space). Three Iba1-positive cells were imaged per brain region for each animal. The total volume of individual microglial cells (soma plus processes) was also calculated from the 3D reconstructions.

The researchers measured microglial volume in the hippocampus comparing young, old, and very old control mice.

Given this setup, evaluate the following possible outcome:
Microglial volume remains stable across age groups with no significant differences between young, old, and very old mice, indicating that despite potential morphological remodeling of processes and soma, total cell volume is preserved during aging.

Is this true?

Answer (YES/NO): NO